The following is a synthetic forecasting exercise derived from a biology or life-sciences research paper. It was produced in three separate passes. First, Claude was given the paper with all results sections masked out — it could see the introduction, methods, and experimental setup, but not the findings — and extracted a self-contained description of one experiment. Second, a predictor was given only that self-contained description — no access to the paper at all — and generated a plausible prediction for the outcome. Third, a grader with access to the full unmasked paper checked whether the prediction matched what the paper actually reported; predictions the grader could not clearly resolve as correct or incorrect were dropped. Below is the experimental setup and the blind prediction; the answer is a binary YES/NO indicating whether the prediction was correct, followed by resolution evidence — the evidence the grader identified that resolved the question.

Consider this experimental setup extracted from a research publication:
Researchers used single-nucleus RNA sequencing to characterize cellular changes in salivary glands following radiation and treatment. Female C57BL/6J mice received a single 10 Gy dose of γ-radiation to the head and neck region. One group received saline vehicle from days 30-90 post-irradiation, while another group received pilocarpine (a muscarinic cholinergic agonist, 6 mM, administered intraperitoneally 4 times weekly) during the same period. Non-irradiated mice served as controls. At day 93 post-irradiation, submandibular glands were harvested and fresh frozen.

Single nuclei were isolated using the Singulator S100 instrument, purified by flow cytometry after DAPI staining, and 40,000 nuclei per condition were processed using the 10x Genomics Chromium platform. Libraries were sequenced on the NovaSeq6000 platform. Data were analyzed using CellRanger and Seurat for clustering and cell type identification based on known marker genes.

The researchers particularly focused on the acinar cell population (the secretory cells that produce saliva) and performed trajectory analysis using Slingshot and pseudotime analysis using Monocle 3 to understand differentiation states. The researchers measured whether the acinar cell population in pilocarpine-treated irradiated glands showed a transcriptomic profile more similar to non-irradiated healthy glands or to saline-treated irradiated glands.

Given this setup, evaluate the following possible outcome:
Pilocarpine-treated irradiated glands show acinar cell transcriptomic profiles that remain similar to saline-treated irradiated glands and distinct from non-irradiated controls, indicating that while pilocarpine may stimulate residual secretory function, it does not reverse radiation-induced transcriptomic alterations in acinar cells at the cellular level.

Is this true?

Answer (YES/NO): NO